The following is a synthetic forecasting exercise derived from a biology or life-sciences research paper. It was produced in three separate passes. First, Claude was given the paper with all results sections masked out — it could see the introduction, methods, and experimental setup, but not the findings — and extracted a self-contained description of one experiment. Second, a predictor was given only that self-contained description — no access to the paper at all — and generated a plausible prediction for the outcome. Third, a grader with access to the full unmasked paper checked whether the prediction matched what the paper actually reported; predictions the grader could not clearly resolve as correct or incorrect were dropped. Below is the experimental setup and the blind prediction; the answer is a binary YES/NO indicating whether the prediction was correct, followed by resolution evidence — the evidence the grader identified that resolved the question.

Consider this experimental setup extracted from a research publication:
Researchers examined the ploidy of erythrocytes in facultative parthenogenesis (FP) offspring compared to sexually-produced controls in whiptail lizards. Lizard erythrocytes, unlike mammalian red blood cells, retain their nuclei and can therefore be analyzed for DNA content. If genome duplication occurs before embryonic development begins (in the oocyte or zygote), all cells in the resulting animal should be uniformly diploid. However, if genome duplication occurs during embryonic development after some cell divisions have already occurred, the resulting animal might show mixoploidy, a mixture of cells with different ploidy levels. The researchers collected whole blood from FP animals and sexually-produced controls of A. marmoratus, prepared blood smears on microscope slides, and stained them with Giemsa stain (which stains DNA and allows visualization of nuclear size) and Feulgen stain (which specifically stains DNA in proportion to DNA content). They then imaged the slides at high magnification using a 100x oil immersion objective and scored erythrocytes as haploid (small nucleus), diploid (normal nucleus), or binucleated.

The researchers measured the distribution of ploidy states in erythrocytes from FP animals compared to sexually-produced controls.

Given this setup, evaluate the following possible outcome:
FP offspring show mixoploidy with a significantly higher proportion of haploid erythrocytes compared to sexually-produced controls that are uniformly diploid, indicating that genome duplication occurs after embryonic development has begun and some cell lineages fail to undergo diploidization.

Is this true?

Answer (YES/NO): YES